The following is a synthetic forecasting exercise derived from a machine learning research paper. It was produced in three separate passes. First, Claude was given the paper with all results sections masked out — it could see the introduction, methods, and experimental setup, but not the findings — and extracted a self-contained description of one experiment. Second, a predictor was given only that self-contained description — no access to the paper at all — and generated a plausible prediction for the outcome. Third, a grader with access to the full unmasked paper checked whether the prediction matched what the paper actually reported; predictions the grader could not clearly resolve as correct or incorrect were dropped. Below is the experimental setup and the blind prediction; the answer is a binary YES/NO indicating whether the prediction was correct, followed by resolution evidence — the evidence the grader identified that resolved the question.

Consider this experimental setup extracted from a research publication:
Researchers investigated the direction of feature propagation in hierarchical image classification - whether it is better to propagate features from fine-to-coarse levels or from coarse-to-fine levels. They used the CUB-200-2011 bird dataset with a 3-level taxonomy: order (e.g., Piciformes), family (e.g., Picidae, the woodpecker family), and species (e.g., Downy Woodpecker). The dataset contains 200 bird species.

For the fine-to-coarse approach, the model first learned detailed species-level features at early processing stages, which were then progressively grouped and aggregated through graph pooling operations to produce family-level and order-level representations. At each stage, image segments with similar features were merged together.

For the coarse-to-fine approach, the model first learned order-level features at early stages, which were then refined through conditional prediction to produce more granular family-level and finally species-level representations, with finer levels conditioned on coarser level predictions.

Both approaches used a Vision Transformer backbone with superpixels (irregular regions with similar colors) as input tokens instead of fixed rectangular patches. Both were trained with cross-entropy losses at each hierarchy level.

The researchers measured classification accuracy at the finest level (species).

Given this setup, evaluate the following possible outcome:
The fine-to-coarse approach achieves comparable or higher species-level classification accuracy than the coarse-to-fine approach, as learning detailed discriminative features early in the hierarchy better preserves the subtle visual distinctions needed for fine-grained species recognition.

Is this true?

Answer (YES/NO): YES